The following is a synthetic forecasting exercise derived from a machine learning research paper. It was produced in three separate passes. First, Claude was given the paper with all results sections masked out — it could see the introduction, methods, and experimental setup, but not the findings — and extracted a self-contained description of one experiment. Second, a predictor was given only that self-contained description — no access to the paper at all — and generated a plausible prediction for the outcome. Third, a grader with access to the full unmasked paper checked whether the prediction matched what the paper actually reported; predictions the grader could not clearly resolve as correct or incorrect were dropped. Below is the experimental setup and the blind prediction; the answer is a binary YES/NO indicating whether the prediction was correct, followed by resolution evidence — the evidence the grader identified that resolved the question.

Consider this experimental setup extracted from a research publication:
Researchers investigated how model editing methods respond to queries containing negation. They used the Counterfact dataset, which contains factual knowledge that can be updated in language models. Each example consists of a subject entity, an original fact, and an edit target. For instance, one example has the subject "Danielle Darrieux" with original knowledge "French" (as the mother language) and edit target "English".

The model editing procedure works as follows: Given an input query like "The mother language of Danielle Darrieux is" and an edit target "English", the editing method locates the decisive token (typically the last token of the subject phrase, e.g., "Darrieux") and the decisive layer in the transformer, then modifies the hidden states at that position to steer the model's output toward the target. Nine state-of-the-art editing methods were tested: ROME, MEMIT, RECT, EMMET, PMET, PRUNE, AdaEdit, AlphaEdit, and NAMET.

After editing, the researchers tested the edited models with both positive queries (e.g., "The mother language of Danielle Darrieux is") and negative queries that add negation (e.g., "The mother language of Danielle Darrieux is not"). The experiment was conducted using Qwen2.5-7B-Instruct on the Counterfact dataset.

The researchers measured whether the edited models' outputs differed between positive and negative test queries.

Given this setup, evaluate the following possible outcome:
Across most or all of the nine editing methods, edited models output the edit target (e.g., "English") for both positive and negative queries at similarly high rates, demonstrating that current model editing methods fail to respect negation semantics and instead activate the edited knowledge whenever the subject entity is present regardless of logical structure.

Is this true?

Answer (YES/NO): YES